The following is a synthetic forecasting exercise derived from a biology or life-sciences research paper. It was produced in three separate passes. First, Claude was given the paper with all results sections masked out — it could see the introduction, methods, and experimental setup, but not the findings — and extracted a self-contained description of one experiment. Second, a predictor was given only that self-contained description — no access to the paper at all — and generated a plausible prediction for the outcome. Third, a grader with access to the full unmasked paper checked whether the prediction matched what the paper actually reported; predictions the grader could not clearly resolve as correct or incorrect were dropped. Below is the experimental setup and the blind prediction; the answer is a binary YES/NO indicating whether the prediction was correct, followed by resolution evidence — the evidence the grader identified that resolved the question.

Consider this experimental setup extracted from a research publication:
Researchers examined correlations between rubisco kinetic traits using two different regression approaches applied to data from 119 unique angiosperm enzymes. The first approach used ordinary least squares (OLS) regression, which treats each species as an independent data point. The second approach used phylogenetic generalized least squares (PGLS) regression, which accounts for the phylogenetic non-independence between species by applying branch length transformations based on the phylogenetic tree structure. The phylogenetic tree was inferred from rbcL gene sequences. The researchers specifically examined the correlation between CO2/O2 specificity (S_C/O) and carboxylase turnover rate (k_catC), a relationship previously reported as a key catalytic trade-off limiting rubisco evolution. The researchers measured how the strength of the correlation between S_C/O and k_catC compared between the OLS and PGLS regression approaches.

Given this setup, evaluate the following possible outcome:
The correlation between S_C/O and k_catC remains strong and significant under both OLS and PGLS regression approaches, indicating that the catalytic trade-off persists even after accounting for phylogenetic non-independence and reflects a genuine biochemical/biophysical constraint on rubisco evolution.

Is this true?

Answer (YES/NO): NO